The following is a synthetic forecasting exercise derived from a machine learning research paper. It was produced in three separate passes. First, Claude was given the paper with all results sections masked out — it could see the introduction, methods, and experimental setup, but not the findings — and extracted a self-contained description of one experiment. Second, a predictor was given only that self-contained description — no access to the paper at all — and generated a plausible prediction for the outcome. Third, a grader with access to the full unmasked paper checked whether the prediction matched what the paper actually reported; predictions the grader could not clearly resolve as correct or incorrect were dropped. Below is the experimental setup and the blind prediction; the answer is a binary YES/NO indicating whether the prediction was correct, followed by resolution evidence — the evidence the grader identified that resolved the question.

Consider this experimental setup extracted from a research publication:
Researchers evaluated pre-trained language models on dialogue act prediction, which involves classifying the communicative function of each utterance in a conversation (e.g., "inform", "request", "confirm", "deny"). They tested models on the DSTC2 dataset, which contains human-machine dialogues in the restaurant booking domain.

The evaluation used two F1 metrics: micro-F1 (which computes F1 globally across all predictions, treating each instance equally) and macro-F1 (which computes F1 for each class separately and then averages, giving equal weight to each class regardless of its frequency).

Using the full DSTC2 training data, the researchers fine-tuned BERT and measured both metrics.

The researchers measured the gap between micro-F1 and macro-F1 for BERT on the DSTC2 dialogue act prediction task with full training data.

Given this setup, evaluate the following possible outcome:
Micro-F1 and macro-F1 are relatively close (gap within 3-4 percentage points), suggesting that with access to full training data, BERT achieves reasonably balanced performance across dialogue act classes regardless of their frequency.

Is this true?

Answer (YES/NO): NO